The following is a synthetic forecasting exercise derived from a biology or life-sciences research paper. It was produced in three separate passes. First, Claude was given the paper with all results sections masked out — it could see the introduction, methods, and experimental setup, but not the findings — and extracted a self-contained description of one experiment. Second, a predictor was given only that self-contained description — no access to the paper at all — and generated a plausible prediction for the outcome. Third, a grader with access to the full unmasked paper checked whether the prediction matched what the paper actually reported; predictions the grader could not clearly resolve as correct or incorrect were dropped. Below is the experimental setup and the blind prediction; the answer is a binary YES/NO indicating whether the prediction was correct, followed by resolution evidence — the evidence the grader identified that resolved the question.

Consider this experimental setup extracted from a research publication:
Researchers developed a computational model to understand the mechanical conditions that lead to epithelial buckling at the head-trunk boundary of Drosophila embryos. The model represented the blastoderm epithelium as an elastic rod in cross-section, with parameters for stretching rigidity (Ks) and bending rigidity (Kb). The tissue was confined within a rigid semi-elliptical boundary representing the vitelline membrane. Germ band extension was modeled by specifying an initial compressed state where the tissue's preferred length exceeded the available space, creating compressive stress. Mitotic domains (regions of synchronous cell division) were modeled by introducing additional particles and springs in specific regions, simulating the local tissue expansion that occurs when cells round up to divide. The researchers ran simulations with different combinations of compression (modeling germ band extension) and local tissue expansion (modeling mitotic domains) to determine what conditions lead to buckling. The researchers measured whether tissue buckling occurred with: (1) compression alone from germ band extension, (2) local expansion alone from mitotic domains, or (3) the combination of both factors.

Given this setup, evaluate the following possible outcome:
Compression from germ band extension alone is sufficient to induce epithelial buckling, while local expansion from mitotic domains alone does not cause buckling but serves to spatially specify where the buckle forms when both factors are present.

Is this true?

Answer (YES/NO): NO